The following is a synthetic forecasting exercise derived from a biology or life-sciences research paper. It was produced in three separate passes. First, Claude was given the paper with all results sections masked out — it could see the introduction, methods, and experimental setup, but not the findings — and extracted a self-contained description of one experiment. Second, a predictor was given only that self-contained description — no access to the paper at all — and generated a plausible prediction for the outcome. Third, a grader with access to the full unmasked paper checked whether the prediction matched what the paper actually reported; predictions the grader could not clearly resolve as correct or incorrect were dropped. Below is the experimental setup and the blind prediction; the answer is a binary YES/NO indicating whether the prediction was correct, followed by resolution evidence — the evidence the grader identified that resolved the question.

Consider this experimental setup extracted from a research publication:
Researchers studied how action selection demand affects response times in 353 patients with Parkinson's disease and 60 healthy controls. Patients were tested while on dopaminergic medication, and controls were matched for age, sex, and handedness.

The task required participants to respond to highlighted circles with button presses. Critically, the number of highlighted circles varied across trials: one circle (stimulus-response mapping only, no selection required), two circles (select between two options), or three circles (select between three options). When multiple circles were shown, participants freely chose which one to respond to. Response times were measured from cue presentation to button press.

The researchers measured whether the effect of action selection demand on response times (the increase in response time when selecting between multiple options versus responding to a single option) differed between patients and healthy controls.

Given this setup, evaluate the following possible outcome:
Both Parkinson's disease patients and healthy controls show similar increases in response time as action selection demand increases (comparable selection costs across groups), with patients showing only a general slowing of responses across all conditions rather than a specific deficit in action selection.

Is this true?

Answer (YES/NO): YES